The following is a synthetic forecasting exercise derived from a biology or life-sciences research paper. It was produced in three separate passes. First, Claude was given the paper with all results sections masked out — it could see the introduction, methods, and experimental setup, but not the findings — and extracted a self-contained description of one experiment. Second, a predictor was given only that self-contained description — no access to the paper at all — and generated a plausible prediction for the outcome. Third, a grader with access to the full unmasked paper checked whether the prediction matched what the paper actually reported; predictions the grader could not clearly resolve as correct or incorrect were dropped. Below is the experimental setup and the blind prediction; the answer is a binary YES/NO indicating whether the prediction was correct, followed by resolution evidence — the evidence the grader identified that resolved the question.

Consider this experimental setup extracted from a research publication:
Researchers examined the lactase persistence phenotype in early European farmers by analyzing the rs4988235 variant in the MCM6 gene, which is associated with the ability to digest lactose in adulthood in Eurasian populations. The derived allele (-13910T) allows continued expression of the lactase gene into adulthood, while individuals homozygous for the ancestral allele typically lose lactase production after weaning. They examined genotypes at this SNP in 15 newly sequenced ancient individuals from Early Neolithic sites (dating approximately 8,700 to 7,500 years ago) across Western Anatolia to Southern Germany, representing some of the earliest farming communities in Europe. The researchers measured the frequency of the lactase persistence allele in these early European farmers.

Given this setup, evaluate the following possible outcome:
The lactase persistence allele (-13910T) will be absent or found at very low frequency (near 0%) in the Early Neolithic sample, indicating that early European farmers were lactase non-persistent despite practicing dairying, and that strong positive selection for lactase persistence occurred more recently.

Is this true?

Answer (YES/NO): YES